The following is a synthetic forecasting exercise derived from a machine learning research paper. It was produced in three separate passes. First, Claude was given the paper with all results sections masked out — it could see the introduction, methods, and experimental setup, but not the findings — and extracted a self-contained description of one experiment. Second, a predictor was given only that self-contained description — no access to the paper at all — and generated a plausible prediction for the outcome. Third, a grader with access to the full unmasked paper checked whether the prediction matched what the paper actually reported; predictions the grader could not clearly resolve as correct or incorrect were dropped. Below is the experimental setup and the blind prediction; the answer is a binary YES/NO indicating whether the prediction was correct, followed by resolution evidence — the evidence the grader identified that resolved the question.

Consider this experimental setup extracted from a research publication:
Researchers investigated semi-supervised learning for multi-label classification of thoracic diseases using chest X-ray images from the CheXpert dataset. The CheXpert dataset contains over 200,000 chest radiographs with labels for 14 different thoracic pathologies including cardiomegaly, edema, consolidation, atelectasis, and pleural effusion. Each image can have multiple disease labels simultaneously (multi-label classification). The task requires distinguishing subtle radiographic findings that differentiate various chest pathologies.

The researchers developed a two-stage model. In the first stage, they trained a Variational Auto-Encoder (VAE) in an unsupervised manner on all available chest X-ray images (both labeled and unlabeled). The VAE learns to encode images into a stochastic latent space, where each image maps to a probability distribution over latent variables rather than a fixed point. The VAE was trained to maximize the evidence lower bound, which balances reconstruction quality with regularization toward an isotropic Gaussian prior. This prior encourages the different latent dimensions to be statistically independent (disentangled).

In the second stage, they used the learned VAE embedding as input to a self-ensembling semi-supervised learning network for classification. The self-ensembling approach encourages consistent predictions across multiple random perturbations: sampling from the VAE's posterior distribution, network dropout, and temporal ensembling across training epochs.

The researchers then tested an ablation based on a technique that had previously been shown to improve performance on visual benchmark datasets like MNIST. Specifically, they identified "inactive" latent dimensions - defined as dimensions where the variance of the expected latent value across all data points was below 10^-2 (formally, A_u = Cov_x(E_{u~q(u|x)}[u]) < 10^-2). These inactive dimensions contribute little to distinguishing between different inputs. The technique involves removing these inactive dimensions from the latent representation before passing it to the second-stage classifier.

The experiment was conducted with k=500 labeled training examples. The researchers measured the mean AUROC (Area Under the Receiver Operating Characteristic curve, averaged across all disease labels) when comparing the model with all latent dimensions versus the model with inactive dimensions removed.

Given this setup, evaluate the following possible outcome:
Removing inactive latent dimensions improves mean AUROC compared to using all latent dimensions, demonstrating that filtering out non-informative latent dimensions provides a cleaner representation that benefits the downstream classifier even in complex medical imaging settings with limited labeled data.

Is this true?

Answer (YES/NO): NO